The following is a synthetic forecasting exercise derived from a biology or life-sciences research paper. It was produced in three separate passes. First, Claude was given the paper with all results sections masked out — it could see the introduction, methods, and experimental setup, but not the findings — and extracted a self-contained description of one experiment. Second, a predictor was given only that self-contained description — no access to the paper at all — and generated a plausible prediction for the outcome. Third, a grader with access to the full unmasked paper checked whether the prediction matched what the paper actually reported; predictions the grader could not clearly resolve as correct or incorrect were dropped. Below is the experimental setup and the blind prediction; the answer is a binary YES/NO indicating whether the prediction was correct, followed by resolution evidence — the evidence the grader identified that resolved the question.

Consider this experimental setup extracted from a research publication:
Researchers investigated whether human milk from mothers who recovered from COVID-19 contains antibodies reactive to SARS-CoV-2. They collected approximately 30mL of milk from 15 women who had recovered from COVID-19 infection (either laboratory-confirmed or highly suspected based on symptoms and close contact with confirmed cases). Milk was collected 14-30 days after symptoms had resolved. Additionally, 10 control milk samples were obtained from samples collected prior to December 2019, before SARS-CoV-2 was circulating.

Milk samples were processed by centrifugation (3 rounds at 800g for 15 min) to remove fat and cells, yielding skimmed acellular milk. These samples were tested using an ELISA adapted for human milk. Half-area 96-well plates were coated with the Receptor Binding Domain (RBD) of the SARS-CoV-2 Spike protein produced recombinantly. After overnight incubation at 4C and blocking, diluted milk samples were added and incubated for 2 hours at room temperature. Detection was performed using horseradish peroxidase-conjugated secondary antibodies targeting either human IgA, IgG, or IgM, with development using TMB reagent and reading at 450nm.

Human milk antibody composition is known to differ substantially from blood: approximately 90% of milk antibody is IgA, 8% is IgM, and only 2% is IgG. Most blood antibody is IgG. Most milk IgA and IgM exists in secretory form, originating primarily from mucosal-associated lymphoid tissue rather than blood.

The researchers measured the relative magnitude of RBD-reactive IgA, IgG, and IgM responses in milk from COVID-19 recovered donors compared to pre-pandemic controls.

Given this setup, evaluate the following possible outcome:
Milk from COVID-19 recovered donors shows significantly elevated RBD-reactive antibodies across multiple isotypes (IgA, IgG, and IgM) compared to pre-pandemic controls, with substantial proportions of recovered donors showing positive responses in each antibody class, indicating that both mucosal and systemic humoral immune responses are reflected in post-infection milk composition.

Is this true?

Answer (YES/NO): NO